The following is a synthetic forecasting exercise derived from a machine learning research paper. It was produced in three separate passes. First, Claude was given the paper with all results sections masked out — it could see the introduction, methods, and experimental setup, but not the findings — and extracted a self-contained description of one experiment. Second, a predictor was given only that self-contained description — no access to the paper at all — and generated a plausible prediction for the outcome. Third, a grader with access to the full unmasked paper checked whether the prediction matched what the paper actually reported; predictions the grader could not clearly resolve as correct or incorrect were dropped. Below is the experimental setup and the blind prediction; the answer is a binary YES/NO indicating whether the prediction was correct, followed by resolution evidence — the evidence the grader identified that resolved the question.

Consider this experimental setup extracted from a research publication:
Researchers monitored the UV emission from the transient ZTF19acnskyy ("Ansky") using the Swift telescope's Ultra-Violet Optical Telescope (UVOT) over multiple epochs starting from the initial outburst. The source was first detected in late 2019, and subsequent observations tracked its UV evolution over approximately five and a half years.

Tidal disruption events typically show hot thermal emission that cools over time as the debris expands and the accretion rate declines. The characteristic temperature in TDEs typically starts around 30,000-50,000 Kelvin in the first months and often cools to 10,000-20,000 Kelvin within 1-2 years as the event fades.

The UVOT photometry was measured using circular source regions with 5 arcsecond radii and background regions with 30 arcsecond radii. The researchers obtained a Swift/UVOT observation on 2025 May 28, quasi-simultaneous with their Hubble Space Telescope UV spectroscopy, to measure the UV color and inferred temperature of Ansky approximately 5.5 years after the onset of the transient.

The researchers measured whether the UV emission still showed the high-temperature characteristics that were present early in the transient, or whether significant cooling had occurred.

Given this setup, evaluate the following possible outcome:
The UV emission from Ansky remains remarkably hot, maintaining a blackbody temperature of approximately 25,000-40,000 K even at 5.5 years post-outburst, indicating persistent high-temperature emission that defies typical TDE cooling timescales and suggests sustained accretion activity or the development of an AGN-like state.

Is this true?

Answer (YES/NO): YES